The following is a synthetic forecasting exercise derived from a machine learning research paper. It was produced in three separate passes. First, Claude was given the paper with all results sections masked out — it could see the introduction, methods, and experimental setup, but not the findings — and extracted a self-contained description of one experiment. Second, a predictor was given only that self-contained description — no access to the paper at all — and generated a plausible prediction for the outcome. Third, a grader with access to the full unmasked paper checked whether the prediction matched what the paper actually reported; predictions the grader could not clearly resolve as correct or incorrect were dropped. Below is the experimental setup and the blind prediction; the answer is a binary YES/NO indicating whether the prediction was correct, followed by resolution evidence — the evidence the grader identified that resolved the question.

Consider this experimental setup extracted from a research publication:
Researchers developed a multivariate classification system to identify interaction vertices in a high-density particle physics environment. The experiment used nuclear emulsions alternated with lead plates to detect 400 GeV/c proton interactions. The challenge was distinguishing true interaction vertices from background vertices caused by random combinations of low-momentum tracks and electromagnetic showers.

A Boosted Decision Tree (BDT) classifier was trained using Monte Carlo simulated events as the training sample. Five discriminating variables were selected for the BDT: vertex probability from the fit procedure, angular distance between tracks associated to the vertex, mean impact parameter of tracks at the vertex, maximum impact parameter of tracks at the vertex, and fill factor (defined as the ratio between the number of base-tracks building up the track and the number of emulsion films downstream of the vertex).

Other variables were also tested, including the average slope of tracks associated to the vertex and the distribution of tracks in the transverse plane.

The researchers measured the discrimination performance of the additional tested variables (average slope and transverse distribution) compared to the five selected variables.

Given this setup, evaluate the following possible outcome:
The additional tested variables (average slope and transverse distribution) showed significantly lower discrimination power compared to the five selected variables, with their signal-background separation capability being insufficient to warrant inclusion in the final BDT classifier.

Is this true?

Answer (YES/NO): YES